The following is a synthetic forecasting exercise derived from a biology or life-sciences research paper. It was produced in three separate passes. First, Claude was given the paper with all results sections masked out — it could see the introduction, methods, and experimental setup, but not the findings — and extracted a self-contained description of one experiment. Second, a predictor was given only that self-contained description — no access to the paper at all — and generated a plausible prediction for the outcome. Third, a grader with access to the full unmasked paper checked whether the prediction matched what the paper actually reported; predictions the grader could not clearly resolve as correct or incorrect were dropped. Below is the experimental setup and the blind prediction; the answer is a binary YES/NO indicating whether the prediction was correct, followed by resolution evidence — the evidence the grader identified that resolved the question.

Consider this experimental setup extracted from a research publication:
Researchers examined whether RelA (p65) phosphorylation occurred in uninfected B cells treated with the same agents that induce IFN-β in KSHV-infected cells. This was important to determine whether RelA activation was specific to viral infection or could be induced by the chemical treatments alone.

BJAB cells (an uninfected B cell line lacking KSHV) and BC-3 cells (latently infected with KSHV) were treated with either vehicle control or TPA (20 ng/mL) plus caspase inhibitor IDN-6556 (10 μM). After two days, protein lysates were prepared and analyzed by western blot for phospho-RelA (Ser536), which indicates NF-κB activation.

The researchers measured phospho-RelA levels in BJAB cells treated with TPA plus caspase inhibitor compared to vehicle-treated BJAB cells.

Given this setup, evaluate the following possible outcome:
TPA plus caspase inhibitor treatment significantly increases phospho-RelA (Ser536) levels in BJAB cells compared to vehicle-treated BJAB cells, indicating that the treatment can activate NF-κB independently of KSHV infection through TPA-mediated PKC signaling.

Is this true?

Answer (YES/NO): NO